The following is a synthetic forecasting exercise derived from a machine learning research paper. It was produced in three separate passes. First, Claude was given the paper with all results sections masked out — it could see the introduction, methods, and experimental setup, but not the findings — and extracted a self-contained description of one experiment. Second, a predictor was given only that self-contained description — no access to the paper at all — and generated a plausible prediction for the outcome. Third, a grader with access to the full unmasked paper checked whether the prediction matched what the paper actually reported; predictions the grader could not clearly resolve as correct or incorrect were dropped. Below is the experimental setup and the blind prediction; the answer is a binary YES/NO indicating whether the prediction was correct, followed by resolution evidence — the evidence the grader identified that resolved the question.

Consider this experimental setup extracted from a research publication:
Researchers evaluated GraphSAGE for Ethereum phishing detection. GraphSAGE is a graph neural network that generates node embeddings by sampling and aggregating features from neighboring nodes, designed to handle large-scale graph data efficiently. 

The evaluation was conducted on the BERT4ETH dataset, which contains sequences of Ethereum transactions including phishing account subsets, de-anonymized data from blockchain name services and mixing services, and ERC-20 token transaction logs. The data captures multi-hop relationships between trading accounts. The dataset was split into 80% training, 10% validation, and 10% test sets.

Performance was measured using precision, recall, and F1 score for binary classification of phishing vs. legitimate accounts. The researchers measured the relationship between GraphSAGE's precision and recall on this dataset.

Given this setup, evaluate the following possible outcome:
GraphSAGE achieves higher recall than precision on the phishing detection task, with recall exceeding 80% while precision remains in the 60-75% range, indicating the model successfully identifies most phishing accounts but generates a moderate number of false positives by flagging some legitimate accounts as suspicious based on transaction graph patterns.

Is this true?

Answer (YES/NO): NO